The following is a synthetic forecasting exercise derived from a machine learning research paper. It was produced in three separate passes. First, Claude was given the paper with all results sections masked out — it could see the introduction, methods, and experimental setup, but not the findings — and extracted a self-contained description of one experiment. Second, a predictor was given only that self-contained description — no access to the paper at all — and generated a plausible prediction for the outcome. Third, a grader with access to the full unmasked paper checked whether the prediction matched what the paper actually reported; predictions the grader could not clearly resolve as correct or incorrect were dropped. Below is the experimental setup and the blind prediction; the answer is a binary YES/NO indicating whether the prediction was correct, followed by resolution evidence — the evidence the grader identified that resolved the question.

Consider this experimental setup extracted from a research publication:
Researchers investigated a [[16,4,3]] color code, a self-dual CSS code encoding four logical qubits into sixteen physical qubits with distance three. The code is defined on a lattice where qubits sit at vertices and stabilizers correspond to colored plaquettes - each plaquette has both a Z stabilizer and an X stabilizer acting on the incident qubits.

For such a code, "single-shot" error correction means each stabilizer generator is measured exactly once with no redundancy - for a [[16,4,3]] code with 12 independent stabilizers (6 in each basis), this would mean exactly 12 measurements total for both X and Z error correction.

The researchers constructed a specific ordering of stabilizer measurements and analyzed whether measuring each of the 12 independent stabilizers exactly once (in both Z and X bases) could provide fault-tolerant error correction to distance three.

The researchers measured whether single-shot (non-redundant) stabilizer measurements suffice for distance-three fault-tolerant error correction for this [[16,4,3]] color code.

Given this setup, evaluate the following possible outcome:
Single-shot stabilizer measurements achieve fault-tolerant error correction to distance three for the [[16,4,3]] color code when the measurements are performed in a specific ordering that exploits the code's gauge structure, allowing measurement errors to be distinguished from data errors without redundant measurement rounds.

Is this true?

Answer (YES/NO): NO